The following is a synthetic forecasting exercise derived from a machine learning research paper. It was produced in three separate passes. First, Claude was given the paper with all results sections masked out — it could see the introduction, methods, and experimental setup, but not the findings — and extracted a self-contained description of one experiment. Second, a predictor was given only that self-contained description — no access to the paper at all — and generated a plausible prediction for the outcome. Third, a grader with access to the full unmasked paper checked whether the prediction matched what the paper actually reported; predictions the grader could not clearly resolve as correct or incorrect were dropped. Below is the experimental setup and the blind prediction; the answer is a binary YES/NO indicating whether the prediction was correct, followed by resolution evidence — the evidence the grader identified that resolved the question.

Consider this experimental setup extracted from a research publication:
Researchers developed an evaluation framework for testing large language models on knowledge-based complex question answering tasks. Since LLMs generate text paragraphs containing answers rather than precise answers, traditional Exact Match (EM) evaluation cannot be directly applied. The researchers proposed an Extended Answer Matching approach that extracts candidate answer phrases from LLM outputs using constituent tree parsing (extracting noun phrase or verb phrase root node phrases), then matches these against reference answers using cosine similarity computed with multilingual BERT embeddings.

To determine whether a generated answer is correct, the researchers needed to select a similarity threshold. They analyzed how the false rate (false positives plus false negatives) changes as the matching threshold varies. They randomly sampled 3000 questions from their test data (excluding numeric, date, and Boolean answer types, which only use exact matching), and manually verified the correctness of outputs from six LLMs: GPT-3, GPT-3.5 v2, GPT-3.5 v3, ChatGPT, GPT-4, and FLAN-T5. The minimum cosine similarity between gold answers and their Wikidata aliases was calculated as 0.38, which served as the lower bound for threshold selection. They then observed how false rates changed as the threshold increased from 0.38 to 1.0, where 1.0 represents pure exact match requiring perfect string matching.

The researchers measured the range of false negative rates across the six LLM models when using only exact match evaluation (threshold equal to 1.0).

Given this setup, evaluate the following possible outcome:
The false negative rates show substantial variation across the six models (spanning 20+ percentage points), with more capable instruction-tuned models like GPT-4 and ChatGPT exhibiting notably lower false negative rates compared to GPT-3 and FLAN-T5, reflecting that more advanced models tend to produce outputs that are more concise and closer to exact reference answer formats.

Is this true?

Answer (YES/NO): NO